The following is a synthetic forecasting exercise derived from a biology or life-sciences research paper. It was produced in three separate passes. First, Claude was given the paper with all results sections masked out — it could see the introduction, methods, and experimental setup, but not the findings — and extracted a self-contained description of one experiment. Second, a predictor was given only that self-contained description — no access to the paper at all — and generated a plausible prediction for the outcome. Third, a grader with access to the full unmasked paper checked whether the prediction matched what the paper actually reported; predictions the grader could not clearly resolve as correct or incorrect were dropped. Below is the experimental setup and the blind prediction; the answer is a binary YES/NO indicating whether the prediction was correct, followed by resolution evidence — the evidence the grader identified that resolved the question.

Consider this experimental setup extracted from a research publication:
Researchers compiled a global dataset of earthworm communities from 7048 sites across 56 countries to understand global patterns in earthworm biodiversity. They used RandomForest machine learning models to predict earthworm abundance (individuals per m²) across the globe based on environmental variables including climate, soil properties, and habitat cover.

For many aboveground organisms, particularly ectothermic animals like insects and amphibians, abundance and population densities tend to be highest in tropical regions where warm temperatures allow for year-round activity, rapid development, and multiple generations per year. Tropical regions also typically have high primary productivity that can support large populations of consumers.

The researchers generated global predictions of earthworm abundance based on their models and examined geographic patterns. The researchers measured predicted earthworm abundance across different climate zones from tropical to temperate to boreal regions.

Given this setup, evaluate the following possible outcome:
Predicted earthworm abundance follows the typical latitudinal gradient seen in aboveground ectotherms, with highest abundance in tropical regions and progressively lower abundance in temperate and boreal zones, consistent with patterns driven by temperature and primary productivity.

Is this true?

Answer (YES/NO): NO